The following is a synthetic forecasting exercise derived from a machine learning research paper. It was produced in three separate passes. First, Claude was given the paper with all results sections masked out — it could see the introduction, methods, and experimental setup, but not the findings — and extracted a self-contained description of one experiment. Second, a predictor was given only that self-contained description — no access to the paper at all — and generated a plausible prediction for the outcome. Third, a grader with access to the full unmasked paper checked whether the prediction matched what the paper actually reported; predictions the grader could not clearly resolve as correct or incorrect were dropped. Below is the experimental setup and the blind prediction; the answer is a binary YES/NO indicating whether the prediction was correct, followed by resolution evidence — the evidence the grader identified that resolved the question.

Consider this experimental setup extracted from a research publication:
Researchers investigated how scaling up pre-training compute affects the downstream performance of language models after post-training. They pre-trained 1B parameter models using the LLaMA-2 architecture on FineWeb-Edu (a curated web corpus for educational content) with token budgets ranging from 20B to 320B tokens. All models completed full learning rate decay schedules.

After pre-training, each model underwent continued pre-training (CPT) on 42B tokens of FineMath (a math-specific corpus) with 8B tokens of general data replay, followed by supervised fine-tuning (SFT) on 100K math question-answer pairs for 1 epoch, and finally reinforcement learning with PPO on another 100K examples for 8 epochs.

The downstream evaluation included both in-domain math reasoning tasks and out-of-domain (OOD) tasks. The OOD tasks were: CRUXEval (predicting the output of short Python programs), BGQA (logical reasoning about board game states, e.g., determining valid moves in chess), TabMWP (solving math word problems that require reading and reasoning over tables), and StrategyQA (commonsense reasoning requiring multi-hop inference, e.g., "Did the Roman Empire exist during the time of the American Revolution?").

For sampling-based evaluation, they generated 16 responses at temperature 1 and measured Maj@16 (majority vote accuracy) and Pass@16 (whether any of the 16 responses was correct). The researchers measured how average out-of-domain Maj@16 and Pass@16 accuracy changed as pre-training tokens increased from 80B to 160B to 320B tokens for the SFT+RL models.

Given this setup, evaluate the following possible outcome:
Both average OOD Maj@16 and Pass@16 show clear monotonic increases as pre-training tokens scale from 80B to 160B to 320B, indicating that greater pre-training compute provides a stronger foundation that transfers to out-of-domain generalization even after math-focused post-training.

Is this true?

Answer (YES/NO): NO